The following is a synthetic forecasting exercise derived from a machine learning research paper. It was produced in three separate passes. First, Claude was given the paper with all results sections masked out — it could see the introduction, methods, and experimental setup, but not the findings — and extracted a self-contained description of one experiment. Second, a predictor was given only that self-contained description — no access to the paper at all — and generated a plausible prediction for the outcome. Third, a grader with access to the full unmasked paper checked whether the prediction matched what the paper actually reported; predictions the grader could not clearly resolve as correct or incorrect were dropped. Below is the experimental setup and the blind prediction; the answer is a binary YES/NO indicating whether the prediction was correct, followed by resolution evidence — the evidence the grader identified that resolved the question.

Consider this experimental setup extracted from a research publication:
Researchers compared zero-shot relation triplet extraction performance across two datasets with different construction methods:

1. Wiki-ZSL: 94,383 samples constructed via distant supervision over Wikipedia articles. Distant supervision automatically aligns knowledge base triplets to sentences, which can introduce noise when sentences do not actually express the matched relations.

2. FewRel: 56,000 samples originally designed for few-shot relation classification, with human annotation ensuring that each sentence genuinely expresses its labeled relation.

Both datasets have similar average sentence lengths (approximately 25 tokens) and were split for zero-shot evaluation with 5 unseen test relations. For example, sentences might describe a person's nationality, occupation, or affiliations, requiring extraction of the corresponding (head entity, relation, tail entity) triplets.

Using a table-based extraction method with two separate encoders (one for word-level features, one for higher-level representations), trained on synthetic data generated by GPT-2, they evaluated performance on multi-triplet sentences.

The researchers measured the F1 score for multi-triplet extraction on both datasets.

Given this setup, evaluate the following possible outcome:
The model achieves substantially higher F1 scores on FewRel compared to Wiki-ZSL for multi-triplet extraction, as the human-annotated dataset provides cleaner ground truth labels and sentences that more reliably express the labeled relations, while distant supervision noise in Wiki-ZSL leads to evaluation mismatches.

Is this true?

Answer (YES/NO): NO